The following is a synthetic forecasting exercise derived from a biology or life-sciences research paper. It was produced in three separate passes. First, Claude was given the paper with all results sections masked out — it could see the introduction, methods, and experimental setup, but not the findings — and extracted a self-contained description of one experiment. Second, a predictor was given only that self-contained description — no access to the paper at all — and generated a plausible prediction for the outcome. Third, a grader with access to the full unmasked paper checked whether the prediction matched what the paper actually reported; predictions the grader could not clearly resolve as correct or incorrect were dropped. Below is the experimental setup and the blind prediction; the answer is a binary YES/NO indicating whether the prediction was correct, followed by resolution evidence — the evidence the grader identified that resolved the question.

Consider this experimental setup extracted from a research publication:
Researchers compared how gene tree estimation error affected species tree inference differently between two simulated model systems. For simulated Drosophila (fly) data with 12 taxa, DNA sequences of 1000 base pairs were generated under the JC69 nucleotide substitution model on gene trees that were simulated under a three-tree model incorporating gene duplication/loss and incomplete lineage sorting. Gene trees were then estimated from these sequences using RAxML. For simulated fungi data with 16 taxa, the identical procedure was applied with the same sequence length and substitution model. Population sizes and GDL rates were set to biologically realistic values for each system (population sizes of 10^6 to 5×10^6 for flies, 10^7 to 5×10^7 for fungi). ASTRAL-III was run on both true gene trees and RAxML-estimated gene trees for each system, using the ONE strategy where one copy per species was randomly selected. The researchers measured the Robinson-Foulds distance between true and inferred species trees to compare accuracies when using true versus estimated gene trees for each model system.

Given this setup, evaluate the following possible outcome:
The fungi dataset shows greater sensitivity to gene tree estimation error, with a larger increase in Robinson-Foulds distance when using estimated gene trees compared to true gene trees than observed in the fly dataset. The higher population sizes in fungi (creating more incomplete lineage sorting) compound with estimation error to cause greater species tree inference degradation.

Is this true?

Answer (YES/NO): NO